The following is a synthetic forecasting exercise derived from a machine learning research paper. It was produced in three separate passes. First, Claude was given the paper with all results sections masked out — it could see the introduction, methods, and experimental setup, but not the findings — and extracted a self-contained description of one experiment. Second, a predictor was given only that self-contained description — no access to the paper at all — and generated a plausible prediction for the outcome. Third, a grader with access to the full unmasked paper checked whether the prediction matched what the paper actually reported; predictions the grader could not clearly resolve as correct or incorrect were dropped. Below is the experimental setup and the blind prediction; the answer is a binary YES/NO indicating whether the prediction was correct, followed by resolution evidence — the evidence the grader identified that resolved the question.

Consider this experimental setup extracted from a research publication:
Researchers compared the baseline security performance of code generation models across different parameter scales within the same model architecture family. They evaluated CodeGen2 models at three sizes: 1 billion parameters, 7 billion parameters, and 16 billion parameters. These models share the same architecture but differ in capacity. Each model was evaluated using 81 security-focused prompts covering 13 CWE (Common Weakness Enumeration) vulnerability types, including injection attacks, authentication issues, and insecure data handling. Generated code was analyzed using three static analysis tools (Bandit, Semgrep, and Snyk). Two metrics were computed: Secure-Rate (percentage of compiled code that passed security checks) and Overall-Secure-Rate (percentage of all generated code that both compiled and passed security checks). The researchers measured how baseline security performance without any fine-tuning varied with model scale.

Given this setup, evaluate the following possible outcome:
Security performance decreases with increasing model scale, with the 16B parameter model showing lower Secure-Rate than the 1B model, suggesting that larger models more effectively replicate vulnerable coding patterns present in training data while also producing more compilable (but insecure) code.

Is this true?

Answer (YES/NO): NO